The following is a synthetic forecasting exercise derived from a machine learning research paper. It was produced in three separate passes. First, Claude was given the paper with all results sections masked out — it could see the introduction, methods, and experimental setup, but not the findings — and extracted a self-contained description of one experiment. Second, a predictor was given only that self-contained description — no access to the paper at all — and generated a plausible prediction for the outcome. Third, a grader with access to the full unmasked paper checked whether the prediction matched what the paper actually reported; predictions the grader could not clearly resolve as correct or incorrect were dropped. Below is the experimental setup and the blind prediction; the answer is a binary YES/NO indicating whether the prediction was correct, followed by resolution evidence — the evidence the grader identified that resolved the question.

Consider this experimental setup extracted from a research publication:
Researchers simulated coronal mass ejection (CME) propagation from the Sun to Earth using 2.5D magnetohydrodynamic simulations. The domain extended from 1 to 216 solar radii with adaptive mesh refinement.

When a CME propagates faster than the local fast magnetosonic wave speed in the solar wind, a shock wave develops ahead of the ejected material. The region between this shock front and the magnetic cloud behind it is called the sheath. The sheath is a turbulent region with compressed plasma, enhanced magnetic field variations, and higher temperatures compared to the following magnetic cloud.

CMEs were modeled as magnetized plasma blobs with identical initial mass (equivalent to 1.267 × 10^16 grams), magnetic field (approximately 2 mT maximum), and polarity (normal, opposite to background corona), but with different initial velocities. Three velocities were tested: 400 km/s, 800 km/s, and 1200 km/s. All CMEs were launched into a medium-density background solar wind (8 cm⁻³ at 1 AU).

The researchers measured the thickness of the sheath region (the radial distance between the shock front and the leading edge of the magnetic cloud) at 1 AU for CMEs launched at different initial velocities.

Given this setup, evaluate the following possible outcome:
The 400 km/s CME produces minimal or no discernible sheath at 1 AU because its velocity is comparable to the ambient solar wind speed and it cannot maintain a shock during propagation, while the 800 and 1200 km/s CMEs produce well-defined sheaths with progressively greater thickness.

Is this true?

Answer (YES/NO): NO